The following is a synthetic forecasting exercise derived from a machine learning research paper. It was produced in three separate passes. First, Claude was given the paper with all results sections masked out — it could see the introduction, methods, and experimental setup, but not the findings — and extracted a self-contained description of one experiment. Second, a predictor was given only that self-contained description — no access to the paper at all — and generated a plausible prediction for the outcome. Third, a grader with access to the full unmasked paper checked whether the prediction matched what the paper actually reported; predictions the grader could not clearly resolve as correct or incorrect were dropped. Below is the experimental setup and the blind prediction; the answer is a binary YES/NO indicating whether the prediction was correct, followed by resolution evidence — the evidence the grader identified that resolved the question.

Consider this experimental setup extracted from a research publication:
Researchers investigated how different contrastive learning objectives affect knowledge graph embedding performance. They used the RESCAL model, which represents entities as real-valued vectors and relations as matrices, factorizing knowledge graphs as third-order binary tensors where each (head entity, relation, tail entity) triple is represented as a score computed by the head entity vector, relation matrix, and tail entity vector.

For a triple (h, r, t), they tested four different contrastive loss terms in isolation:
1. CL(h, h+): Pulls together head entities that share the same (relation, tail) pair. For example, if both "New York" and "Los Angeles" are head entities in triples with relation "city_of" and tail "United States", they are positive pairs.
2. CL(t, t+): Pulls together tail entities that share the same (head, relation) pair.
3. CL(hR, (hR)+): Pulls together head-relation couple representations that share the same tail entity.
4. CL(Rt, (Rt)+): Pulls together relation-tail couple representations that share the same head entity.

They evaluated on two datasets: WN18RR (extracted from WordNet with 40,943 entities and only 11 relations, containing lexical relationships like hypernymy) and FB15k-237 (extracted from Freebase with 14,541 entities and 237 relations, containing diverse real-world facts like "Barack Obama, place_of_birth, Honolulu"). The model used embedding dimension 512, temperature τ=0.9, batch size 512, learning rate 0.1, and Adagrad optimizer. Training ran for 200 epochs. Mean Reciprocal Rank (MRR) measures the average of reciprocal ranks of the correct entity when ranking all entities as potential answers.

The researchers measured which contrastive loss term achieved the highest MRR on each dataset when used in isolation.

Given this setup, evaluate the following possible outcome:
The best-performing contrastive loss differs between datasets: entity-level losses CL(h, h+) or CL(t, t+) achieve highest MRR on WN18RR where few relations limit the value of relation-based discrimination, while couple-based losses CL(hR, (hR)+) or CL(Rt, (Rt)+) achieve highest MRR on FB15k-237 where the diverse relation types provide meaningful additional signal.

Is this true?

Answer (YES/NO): NO